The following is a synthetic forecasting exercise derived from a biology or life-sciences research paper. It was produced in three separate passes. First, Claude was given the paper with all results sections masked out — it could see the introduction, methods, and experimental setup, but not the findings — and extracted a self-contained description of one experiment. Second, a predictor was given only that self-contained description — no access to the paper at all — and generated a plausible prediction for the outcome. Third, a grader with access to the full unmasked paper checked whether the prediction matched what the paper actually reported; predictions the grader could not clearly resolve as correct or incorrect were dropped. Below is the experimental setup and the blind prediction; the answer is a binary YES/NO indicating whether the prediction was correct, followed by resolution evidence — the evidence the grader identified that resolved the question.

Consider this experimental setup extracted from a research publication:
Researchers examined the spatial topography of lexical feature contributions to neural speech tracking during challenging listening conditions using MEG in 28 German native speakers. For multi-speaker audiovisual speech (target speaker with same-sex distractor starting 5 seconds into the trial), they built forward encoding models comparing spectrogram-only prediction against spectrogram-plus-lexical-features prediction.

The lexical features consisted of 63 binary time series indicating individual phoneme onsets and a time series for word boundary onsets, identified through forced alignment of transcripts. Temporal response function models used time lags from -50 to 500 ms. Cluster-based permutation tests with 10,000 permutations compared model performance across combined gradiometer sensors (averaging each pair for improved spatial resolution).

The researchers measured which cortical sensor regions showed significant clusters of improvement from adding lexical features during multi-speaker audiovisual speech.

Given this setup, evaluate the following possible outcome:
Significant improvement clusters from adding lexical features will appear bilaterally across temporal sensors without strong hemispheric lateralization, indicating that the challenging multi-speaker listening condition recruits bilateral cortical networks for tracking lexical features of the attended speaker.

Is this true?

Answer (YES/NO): NO